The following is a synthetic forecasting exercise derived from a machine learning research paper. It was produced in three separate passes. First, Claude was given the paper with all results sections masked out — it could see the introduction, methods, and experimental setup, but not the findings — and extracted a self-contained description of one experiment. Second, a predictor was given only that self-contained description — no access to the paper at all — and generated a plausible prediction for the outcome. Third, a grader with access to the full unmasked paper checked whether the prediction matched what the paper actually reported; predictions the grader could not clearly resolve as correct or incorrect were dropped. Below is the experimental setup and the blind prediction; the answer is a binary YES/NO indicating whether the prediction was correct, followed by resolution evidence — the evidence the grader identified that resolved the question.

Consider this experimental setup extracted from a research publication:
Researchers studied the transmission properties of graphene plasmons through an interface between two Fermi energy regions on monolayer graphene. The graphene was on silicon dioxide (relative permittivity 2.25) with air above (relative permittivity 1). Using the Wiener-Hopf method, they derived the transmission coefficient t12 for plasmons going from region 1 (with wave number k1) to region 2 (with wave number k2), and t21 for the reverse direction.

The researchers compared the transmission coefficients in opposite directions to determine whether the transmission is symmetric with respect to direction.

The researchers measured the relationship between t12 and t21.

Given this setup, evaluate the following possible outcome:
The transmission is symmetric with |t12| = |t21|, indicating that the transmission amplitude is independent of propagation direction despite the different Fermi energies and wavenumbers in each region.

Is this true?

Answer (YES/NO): YES